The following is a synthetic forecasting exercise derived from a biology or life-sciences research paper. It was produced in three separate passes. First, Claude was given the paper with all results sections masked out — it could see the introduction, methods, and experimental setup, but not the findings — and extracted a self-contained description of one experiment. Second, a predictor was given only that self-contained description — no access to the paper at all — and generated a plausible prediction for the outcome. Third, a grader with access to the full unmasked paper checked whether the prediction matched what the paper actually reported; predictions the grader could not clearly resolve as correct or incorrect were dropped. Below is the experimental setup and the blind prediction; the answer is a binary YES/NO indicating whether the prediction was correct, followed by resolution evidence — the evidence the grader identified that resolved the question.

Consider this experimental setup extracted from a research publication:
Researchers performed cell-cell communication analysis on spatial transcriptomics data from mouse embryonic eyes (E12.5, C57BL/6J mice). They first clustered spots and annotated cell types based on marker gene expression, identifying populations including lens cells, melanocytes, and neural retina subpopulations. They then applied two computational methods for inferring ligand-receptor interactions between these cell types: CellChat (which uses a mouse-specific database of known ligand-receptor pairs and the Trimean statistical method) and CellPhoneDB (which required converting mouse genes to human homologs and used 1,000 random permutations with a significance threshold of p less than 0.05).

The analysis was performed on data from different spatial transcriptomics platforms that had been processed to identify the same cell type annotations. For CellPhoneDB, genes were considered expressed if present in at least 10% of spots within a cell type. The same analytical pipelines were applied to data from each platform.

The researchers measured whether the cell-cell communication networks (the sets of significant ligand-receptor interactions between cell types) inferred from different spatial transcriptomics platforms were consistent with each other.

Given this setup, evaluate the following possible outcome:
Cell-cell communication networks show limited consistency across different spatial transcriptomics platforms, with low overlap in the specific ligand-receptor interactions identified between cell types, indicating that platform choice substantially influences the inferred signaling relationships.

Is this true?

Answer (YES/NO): YES